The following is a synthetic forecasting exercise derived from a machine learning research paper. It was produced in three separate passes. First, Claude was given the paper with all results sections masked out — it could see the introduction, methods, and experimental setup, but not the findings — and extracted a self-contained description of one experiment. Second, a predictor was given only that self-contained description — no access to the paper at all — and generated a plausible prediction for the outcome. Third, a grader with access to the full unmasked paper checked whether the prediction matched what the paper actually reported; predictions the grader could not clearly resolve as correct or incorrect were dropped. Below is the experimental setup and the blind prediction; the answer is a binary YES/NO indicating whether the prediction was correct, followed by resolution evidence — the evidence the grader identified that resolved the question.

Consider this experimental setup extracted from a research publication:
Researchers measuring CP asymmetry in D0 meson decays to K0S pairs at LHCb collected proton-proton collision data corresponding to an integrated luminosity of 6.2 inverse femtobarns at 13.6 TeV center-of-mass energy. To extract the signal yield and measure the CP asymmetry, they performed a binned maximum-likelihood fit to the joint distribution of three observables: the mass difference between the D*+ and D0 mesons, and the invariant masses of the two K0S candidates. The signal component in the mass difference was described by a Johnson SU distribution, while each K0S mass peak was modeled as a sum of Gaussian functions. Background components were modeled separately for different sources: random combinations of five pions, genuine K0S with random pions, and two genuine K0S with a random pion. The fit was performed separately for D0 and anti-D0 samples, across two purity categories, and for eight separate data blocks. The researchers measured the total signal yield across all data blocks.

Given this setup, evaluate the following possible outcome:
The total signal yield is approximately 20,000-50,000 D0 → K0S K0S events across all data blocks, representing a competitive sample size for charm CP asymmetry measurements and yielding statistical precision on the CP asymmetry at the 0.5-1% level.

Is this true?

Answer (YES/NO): NO